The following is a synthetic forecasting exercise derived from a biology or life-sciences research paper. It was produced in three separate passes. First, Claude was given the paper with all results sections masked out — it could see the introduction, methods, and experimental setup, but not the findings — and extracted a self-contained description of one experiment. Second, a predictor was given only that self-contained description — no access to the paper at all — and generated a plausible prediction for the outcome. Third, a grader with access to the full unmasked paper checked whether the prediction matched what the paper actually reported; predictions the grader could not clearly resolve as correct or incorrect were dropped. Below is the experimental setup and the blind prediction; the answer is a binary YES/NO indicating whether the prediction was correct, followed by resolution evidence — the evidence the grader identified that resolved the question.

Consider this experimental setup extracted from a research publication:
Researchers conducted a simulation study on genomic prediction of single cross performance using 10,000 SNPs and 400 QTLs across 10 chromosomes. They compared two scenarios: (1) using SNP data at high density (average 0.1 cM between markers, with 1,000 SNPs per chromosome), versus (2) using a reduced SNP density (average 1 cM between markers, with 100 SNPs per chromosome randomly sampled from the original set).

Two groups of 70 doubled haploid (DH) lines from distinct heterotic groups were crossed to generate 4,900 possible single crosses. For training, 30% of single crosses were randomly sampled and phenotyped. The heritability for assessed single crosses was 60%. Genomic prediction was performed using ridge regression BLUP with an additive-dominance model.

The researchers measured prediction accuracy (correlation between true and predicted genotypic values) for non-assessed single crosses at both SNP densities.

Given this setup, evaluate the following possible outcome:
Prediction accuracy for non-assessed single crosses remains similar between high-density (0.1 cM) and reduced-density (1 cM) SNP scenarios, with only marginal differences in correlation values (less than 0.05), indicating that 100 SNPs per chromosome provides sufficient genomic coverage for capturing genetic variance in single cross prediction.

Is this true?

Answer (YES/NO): YES